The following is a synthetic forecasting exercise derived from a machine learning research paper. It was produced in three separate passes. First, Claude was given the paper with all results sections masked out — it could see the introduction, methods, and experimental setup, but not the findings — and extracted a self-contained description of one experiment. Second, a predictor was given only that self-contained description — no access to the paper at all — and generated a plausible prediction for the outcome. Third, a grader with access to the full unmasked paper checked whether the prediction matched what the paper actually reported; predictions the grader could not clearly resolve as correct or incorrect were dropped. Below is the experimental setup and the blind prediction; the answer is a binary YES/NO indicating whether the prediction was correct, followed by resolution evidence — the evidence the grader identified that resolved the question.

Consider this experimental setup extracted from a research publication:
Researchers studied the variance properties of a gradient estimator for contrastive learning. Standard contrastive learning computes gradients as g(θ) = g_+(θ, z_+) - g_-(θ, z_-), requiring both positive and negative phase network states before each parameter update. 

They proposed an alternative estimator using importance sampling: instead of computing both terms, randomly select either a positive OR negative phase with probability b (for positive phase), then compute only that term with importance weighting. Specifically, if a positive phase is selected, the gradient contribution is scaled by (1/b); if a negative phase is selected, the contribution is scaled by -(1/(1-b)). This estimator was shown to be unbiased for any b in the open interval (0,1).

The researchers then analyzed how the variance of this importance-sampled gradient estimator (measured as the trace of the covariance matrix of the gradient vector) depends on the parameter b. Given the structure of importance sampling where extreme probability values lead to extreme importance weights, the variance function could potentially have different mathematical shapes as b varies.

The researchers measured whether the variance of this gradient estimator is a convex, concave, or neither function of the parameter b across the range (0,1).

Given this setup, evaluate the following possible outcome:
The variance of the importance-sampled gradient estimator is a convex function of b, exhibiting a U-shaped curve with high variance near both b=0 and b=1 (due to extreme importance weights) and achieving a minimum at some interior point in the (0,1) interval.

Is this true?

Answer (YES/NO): YES